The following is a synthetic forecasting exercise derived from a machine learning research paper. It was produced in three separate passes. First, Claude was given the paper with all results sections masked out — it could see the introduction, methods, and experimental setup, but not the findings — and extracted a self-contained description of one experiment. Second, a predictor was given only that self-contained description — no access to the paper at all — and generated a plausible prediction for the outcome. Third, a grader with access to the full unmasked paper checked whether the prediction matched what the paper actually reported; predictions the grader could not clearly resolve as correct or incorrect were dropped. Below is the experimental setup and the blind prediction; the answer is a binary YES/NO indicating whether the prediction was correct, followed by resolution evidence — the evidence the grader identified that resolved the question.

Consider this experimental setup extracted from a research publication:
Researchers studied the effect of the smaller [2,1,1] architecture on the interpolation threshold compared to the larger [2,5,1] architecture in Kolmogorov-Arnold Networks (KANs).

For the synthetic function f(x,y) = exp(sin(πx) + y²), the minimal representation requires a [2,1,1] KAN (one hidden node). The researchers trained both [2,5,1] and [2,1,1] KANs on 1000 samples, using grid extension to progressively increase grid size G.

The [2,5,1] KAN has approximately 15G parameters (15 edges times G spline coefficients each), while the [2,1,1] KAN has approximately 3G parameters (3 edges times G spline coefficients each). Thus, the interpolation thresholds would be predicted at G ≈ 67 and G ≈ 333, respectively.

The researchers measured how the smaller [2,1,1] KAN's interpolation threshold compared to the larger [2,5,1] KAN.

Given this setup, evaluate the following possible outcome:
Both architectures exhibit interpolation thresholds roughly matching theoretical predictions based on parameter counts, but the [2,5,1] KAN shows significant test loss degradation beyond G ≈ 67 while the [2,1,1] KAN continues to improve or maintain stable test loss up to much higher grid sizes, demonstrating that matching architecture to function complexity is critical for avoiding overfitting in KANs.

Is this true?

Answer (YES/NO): YES